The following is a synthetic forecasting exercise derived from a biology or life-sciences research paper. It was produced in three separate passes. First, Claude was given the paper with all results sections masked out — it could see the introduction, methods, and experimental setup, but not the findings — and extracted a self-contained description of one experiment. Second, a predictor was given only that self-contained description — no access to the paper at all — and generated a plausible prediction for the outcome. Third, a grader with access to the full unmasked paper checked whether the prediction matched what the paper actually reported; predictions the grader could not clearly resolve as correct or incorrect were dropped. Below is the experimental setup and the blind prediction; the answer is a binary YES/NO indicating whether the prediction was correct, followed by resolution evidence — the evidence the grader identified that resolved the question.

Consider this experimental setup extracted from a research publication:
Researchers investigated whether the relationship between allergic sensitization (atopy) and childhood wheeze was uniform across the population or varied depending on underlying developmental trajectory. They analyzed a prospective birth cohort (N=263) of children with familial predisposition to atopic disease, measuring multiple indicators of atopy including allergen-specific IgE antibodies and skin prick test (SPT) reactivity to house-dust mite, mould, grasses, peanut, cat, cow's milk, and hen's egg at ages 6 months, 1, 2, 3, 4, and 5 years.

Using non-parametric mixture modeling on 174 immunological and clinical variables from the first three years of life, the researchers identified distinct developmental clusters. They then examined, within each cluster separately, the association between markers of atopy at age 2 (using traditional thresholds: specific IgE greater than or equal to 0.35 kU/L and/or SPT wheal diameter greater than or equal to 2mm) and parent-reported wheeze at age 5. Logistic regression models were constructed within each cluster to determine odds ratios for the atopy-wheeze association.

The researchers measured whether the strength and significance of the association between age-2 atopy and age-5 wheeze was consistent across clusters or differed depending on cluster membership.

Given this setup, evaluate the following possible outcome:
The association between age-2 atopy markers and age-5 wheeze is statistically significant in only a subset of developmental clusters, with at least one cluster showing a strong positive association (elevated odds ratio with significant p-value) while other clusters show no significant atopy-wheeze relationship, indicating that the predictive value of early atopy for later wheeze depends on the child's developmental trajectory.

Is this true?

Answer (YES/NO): YES